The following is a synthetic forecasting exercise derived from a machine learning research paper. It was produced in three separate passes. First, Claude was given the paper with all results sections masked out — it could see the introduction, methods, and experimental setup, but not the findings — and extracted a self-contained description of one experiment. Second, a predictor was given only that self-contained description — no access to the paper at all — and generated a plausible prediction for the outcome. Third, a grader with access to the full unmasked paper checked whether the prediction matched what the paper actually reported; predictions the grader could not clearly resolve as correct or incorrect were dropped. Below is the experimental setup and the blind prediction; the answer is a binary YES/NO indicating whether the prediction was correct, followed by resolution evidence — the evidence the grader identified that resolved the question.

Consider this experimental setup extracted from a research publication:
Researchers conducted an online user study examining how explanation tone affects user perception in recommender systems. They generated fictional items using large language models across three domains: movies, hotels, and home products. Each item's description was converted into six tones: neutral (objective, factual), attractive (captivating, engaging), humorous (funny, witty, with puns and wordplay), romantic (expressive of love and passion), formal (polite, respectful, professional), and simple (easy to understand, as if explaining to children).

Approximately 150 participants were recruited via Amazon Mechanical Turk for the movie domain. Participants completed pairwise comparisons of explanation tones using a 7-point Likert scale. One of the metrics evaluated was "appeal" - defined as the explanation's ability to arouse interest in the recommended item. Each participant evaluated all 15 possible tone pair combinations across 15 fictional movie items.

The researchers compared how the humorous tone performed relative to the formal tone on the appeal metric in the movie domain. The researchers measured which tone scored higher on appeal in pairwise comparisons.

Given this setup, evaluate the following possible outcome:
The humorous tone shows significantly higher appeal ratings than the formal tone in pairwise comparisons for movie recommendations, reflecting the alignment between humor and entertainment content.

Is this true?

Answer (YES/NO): NO